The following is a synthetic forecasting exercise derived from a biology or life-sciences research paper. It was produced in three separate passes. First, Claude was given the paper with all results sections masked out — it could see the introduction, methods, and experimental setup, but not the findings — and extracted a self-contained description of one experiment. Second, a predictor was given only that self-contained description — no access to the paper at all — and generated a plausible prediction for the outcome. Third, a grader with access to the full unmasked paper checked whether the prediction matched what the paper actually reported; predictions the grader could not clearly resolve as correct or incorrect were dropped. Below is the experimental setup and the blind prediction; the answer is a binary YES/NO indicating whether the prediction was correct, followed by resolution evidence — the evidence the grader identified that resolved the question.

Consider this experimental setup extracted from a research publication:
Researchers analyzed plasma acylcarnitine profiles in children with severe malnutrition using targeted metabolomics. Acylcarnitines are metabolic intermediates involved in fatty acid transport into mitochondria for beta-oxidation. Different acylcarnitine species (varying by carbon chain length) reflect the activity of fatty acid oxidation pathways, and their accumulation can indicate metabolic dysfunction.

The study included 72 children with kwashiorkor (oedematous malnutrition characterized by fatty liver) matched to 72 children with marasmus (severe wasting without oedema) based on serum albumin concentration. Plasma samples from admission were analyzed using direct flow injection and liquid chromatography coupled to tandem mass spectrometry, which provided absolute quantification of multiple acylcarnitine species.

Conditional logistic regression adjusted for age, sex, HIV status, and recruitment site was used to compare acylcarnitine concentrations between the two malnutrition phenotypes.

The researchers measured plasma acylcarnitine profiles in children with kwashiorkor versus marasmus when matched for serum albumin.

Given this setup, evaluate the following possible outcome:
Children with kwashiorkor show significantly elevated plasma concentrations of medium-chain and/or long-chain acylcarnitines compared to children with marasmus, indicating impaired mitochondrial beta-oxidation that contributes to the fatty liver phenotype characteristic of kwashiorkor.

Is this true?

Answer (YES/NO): NO